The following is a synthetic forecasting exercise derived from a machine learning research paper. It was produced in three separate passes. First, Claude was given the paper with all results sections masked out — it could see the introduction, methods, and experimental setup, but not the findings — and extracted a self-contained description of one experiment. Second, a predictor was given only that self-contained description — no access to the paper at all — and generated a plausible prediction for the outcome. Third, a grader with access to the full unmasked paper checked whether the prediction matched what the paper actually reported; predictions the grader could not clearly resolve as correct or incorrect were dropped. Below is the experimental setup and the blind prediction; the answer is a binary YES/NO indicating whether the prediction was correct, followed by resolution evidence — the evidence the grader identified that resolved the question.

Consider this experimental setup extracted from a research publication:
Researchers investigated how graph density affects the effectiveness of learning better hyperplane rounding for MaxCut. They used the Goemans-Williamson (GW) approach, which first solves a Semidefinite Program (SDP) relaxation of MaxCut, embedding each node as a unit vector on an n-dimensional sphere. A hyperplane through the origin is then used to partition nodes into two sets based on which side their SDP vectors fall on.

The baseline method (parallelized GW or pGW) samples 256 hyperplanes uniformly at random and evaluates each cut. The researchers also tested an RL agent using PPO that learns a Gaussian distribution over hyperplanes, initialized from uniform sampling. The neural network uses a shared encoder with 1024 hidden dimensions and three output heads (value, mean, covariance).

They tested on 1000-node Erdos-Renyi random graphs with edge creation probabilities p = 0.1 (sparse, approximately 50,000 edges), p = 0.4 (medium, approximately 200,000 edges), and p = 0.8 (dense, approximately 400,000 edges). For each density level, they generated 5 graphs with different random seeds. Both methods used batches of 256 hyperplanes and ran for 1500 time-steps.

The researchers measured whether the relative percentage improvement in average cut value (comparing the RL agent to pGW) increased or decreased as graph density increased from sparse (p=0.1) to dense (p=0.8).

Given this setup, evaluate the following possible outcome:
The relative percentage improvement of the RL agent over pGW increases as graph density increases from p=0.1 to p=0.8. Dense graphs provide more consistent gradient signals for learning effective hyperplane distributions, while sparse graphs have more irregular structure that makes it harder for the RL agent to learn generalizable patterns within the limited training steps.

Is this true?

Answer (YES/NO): NO